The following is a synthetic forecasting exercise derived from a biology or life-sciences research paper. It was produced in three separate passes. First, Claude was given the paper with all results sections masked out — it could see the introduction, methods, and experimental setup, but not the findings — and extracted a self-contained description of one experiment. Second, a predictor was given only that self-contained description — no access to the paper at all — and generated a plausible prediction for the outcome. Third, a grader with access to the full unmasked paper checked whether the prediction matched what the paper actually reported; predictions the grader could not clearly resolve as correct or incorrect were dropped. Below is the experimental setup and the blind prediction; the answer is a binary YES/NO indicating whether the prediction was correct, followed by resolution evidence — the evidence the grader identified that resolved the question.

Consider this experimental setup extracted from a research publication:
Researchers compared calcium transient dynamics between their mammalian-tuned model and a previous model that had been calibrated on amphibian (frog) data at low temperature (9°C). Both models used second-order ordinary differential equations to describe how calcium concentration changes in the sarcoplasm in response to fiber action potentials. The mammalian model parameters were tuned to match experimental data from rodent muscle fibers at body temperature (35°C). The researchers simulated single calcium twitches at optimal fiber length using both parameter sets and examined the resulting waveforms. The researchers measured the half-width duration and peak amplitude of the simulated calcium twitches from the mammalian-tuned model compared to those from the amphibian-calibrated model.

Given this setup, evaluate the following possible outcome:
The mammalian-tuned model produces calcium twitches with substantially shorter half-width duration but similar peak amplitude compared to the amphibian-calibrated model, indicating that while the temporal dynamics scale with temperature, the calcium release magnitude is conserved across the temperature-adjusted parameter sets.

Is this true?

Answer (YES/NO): NO